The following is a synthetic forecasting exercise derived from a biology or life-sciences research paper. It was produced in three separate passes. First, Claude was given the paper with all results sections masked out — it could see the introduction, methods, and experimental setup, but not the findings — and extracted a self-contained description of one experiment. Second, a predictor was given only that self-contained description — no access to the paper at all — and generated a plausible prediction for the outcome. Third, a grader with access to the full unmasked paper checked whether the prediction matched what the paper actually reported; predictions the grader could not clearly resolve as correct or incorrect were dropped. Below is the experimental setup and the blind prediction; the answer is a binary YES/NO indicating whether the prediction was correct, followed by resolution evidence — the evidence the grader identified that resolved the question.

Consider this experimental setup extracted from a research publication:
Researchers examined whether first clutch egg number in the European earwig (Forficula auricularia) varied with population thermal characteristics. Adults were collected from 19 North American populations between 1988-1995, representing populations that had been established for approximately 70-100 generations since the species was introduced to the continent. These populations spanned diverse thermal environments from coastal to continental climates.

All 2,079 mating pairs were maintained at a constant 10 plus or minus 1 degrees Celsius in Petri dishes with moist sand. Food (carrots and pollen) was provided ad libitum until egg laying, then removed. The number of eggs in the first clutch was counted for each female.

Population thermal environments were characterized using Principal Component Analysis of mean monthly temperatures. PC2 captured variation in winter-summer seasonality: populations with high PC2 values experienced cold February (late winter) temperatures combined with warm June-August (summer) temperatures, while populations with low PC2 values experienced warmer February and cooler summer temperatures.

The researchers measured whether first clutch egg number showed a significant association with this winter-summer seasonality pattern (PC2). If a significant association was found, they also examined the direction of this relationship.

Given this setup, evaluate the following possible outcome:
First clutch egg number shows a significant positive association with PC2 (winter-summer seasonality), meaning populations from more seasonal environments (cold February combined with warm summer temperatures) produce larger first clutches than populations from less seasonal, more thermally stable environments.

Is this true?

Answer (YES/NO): NO